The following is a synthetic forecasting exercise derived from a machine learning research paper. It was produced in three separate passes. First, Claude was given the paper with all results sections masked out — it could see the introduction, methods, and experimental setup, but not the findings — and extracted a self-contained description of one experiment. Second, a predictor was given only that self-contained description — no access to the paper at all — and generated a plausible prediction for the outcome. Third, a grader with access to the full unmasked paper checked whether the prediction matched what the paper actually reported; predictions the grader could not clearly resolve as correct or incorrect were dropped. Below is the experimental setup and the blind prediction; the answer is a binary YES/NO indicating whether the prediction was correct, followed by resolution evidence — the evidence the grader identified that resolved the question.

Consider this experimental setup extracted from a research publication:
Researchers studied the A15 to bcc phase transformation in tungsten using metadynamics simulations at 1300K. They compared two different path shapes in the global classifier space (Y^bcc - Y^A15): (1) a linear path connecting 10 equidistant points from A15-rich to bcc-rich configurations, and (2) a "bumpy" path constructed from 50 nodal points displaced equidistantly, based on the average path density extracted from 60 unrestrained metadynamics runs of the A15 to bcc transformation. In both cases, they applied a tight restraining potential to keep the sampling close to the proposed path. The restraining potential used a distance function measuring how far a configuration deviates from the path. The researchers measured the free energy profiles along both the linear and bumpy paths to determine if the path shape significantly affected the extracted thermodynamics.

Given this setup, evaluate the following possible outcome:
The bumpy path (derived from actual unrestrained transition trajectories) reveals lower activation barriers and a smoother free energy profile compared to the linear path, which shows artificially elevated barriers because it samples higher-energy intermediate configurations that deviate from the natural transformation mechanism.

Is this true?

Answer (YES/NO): YES